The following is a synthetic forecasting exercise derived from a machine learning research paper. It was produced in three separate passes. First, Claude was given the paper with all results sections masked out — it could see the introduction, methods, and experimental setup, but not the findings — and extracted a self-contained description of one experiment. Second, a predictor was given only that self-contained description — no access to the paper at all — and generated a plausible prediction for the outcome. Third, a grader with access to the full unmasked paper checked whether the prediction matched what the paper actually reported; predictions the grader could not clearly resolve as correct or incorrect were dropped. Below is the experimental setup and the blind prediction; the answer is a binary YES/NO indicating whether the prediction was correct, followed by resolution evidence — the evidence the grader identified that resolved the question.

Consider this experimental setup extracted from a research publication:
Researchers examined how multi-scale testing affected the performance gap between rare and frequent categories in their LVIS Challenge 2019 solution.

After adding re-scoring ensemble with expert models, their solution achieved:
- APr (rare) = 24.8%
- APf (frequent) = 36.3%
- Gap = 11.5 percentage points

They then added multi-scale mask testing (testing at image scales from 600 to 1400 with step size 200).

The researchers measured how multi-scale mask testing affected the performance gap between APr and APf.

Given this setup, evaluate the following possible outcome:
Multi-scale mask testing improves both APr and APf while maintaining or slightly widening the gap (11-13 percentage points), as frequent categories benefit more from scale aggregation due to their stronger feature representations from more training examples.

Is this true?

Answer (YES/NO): YES